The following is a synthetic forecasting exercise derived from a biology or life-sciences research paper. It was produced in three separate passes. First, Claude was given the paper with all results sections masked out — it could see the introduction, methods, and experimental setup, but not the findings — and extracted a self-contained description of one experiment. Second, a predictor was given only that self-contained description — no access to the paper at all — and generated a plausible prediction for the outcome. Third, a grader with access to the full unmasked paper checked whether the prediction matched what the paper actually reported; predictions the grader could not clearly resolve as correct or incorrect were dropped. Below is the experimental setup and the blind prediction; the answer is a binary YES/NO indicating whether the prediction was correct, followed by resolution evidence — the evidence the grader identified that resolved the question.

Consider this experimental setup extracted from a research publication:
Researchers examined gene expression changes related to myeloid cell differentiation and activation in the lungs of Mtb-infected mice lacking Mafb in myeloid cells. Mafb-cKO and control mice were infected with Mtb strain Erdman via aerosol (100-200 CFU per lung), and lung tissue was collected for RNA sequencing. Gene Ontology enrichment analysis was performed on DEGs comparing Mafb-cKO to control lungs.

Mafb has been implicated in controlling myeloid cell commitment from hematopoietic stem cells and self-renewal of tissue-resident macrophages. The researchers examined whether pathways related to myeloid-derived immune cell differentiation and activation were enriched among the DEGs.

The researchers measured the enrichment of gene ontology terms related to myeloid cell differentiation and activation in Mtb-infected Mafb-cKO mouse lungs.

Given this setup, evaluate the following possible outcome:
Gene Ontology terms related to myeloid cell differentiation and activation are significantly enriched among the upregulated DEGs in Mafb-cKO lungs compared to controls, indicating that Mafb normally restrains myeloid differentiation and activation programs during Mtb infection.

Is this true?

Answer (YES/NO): YES